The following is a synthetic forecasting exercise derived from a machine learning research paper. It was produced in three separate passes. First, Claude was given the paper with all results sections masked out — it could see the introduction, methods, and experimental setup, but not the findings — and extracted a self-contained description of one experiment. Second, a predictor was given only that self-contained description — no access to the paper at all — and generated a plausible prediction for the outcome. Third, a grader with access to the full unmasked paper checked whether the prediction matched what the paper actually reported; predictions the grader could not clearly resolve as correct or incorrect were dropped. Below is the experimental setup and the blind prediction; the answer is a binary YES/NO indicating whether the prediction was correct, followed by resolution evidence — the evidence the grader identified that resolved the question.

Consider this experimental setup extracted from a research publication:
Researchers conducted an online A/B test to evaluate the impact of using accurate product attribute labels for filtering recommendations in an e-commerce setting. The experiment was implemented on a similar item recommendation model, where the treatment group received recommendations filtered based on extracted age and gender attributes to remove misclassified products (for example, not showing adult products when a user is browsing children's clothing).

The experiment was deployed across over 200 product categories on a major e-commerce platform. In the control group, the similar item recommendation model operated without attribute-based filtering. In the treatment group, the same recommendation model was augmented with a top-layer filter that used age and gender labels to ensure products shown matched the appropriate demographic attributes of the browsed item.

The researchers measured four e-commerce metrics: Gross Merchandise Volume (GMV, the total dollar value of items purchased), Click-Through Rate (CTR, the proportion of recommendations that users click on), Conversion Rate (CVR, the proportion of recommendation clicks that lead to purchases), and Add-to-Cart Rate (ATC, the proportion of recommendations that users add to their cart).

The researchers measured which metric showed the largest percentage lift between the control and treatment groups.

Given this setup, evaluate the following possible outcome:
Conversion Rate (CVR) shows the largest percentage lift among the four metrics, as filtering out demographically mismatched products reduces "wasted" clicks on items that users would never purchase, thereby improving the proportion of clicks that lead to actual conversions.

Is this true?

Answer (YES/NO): NO